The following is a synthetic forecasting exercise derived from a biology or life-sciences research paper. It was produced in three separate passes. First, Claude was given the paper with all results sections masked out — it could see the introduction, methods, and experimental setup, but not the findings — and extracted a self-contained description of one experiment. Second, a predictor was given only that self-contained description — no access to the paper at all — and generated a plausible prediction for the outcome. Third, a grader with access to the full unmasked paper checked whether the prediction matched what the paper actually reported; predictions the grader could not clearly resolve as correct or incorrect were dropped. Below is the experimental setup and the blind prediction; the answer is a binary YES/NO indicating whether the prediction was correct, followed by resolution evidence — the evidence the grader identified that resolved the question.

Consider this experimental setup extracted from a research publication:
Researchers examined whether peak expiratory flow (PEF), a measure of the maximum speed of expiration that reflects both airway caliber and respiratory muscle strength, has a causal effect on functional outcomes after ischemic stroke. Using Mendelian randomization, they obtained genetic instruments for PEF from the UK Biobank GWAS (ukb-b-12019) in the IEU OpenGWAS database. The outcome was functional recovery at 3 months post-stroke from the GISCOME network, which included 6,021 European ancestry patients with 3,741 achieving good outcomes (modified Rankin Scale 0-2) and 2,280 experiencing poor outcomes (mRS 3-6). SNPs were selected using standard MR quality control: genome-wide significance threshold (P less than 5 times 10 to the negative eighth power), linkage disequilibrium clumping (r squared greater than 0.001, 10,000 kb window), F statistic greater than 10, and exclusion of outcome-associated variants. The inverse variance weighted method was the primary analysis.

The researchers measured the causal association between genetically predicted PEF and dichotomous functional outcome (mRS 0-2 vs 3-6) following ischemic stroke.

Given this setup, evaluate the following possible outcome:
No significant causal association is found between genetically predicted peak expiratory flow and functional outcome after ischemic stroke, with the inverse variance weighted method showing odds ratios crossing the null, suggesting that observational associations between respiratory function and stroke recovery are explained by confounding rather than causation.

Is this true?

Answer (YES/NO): YES